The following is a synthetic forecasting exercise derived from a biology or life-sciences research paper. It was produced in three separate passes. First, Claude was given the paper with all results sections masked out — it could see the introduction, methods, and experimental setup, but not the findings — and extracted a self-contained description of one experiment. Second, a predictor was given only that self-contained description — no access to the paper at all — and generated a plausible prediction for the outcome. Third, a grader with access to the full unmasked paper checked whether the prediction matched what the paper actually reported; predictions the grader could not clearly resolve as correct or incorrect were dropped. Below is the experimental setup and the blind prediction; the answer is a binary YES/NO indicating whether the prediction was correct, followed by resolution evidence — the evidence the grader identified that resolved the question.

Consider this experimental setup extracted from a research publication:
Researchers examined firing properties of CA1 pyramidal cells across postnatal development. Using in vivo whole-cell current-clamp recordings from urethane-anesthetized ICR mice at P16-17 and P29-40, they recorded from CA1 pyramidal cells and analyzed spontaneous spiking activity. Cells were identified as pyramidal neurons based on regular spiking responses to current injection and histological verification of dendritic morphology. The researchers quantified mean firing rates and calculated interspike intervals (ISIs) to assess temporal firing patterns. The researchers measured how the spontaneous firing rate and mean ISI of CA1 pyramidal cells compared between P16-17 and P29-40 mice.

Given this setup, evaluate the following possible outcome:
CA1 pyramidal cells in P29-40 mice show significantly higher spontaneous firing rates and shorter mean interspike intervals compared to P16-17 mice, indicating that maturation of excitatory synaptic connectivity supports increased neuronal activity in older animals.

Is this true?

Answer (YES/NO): NO